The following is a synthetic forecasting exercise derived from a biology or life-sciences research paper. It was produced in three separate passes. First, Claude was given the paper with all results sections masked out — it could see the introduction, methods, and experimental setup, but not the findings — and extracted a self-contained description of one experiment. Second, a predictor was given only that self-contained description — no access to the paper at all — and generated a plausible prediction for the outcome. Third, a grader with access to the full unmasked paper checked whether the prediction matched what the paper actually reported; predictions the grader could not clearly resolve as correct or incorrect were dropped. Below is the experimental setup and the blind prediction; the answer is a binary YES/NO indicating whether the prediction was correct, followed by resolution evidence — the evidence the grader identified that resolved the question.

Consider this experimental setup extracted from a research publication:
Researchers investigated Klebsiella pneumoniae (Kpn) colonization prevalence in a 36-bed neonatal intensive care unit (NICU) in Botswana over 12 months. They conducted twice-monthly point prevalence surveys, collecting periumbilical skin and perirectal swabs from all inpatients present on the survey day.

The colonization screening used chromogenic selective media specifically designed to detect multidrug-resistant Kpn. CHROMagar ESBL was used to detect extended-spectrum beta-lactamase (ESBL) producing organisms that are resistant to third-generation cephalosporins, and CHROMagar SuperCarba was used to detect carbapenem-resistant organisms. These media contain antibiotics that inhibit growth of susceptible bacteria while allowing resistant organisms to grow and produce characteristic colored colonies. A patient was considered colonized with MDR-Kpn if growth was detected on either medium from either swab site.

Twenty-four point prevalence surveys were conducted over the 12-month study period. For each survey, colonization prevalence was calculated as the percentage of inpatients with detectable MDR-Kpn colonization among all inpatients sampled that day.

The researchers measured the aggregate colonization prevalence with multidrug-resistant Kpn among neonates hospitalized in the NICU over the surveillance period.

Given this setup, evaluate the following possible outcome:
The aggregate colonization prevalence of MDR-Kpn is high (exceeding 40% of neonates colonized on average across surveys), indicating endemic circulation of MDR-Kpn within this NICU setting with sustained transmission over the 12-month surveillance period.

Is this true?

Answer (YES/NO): NO